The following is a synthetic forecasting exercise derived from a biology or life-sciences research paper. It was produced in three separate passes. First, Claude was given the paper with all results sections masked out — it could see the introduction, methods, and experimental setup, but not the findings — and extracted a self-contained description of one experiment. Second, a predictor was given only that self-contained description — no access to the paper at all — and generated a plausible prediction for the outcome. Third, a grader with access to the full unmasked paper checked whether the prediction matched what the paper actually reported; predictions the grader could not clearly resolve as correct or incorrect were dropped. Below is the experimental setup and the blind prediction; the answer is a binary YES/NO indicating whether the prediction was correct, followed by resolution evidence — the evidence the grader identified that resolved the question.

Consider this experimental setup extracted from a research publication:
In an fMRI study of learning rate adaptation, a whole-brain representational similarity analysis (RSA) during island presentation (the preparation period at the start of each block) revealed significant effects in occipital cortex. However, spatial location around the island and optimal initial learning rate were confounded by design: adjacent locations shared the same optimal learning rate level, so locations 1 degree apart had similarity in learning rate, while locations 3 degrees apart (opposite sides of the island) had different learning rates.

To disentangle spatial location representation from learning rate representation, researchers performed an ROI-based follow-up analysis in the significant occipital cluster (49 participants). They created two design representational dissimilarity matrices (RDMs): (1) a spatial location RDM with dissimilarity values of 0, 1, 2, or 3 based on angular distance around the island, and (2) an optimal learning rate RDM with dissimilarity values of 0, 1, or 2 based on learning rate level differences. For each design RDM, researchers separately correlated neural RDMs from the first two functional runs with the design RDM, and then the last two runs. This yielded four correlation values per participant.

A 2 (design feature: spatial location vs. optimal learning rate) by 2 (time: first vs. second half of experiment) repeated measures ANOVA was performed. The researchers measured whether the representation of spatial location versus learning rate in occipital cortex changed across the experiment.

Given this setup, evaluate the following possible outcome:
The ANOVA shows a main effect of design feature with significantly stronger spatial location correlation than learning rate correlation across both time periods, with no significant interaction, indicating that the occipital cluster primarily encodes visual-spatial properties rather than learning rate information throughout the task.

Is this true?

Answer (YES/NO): YES